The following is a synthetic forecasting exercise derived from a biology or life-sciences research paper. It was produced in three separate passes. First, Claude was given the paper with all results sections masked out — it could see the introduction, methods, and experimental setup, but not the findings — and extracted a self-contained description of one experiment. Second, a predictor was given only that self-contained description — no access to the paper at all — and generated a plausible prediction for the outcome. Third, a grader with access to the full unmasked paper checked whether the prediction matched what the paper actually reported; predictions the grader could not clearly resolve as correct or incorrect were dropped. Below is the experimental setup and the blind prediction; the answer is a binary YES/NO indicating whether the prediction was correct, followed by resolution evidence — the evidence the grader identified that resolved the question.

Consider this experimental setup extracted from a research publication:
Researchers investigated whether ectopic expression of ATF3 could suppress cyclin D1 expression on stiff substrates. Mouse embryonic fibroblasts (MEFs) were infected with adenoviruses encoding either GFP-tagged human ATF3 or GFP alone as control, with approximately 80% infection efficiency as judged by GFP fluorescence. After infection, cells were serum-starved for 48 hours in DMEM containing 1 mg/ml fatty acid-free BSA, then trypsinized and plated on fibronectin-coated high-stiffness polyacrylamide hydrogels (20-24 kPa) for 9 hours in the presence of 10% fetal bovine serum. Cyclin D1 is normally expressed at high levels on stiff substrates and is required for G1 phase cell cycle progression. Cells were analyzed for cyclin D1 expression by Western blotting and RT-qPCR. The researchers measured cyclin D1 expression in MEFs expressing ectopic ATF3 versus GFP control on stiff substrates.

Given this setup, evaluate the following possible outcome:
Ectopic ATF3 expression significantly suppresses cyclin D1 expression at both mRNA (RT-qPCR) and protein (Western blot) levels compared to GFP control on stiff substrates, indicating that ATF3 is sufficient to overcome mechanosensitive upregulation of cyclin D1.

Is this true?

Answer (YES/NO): NO